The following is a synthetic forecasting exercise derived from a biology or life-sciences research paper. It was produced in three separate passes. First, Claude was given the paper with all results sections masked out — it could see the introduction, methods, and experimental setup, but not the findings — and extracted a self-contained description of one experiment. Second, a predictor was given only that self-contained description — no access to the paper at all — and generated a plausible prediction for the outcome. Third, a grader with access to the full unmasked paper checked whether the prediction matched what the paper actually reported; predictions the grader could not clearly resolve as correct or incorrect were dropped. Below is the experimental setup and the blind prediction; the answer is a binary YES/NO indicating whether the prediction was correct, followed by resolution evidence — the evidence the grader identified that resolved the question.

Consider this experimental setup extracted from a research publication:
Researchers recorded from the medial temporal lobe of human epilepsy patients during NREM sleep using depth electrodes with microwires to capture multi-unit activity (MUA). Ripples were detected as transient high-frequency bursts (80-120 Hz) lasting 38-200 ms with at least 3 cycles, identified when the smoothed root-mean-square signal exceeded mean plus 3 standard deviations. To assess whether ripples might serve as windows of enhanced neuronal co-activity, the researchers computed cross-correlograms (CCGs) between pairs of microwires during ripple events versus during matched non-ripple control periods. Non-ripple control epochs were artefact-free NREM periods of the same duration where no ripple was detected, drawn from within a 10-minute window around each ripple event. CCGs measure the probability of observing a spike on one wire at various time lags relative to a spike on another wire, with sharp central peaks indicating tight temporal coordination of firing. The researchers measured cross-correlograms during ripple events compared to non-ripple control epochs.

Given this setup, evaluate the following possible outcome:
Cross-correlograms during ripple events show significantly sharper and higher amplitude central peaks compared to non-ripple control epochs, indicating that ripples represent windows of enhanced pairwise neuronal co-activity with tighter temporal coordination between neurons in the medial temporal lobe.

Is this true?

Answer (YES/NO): YES